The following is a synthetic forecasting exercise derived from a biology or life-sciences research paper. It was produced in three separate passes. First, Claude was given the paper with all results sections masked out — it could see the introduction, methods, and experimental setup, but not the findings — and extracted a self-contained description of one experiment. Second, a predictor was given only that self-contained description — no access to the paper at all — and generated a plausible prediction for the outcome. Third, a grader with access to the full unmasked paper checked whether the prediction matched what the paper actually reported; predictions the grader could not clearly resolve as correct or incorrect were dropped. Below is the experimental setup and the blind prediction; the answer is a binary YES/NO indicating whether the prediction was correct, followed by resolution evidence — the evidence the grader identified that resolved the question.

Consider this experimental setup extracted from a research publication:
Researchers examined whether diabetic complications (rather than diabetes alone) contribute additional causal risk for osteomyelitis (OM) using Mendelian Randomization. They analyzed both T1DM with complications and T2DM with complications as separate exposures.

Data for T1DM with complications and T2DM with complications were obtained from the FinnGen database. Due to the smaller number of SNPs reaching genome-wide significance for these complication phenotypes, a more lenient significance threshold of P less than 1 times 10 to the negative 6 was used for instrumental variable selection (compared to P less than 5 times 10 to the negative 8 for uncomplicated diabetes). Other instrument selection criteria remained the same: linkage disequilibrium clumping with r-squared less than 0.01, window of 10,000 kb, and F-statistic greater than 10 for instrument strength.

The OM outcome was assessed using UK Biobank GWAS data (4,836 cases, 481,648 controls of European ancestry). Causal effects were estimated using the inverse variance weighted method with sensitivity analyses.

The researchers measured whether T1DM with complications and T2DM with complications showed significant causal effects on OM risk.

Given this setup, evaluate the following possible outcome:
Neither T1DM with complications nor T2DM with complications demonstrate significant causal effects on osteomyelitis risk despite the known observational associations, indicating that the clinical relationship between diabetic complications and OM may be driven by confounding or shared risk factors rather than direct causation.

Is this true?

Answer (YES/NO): YES